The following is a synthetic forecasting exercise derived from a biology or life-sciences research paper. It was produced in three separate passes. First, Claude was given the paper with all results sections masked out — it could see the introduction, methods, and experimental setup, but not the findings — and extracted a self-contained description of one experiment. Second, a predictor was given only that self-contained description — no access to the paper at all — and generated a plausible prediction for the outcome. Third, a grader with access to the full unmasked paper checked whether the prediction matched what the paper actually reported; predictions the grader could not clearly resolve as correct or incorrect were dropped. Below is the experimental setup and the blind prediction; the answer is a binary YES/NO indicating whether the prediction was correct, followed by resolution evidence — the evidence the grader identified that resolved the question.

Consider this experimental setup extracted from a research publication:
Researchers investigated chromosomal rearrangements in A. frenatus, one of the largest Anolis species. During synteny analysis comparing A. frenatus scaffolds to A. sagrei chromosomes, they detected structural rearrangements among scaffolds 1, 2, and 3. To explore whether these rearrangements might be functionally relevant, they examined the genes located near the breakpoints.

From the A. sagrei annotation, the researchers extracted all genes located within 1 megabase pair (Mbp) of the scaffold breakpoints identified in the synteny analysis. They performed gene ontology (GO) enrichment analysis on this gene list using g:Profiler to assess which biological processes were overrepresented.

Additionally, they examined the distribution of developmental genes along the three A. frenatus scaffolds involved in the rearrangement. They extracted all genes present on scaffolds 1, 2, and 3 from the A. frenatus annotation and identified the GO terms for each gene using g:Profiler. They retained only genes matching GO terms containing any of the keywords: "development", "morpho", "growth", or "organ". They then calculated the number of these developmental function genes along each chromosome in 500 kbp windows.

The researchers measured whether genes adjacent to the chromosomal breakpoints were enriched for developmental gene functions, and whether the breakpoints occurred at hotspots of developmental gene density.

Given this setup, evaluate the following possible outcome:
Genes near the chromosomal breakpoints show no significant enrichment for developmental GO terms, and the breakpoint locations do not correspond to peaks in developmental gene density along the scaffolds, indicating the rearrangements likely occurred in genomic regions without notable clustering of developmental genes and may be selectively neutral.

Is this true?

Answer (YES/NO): NO